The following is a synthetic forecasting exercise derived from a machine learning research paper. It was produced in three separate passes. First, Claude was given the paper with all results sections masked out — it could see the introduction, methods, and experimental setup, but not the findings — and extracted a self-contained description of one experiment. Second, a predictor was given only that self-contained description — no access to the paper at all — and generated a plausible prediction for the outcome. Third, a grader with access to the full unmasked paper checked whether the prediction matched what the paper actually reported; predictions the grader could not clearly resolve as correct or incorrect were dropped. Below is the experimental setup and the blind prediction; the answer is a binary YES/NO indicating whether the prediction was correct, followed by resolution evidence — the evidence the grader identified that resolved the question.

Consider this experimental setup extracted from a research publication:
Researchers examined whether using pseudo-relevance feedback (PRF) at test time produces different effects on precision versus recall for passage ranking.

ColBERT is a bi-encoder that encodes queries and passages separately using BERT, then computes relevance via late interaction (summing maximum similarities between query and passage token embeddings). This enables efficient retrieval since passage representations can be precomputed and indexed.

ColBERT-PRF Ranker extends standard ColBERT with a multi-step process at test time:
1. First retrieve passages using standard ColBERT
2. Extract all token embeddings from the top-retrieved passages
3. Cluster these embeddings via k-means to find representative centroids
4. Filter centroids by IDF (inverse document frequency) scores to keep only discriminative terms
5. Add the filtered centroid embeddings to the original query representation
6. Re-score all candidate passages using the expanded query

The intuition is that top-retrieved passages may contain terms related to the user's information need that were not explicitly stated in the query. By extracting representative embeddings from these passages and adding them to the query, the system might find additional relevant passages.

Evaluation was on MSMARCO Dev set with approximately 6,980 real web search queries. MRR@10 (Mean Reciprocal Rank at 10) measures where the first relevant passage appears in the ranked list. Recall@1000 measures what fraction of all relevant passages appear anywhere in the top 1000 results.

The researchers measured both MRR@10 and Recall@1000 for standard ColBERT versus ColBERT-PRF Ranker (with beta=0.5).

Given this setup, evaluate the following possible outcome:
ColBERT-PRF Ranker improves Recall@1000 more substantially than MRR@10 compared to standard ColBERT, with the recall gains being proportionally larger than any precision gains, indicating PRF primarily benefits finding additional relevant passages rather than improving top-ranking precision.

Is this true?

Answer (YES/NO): NO